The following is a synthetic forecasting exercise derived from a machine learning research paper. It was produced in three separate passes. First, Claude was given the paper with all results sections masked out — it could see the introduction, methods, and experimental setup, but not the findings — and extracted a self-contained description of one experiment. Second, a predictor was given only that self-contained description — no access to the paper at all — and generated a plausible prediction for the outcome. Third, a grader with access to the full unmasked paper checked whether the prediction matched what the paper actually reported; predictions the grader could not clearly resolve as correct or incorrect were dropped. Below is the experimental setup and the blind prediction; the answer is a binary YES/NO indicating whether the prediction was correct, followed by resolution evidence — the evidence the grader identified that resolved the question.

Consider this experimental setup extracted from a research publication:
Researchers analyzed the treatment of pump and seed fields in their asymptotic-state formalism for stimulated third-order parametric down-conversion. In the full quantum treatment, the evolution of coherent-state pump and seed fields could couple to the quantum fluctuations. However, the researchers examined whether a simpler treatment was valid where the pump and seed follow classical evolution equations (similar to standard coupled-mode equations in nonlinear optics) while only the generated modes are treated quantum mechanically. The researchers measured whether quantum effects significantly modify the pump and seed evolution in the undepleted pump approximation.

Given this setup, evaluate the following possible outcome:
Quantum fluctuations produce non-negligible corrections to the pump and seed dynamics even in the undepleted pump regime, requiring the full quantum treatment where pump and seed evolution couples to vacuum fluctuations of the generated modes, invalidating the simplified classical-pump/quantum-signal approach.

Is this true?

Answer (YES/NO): NO